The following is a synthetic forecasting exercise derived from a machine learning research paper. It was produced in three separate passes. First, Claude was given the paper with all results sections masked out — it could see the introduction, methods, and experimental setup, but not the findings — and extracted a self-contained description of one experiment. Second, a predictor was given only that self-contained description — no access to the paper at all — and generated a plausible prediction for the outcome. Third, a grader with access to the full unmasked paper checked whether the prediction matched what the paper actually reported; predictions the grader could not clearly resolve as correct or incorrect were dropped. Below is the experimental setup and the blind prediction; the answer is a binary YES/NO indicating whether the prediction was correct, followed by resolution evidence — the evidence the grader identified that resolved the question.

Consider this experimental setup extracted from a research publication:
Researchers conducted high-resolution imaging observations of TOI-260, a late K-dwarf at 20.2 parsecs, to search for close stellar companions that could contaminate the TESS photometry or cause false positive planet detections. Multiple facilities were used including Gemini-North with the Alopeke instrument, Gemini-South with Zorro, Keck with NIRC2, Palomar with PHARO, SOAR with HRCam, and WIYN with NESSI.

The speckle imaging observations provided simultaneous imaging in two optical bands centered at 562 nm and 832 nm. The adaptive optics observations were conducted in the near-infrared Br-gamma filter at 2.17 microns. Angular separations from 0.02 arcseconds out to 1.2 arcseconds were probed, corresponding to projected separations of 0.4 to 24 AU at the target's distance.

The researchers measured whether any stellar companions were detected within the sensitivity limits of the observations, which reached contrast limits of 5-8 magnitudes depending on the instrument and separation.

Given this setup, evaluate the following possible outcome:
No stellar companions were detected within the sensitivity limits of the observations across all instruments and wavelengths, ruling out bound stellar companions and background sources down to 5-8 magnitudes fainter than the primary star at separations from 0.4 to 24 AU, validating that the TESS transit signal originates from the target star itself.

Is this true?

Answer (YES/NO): YES